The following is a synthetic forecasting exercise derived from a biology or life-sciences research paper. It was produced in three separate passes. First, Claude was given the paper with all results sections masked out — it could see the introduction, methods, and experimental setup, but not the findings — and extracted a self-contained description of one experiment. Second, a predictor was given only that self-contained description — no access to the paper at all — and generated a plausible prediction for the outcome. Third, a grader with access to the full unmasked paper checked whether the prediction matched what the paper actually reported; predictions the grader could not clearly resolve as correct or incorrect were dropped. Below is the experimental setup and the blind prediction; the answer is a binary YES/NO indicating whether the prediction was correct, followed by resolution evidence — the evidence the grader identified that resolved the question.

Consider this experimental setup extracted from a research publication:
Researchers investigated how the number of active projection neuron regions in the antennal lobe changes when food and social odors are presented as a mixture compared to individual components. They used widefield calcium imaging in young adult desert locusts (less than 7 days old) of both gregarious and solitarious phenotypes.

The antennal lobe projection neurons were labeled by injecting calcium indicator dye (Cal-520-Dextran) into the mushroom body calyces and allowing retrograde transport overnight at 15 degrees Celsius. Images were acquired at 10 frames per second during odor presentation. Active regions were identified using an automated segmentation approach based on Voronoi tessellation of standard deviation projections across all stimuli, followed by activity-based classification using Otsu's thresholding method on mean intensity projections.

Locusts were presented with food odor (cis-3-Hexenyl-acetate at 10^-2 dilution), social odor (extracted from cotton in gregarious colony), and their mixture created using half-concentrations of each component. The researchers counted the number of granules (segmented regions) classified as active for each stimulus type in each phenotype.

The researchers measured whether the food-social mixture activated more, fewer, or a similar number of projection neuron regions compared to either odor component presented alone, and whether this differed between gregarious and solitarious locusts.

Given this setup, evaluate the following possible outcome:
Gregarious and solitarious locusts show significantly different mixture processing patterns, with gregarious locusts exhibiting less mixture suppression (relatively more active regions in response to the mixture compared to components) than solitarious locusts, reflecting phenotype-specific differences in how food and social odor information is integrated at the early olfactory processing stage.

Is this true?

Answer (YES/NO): YES